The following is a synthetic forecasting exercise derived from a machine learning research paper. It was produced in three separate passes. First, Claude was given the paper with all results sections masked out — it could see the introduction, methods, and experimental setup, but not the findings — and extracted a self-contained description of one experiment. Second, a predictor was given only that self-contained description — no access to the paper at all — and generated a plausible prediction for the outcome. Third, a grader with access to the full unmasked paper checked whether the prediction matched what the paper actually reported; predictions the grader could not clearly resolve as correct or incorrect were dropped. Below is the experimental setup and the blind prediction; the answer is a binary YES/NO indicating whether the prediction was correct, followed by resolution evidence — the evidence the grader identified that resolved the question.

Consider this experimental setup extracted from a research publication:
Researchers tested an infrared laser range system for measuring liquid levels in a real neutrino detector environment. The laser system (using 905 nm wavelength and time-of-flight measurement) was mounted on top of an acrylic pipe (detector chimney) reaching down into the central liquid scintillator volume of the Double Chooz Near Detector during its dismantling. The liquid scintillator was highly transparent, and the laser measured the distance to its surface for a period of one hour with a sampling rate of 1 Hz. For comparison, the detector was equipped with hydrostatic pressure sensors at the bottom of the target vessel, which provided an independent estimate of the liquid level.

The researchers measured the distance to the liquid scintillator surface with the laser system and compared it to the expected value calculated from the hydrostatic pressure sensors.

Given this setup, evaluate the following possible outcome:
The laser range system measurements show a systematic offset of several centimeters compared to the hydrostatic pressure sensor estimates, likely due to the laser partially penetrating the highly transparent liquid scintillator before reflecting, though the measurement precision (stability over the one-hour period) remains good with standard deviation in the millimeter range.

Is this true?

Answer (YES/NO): NO